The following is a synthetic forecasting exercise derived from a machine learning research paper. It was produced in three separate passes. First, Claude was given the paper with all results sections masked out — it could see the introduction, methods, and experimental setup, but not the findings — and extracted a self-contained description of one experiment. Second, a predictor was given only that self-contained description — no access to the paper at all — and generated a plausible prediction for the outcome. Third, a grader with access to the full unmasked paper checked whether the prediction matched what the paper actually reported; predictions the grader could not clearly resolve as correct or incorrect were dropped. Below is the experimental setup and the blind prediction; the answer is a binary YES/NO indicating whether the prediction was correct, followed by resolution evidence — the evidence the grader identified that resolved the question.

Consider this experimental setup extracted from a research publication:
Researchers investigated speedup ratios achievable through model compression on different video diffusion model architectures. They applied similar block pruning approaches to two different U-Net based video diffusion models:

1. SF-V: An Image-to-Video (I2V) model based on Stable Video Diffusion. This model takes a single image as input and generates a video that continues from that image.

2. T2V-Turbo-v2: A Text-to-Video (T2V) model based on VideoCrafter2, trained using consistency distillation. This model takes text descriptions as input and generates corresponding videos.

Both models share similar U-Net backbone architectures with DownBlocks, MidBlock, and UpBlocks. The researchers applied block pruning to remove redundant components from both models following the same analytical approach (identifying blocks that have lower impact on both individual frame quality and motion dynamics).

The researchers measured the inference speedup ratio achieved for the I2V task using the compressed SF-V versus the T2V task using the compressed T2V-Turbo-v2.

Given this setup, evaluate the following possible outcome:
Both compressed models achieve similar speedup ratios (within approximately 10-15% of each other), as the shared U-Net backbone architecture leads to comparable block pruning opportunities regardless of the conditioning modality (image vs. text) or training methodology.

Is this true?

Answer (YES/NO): NO